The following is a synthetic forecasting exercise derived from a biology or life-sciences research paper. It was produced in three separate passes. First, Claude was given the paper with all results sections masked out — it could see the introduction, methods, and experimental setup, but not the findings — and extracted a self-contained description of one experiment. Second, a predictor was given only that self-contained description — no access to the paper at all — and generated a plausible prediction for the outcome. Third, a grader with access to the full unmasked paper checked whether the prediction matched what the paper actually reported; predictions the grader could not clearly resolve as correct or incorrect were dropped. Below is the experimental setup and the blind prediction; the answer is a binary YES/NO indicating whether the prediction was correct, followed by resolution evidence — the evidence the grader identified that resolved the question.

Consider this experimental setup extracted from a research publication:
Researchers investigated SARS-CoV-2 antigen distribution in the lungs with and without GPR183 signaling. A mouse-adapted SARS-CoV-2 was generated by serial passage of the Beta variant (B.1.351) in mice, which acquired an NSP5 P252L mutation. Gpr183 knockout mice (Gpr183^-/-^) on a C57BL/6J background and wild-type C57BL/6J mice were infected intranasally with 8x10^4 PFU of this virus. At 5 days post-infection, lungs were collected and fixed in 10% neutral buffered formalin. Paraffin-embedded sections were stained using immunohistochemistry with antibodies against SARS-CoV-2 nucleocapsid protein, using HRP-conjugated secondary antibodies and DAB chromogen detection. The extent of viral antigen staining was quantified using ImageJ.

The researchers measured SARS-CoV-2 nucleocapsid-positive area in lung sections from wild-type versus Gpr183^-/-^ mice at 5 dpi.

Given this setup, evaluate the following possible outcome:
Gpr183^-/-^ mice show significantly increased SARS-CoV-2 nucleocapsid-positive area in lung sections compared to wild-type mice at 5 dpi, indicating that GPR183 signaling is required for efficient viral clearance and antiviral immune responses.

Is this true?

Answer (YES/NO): NO